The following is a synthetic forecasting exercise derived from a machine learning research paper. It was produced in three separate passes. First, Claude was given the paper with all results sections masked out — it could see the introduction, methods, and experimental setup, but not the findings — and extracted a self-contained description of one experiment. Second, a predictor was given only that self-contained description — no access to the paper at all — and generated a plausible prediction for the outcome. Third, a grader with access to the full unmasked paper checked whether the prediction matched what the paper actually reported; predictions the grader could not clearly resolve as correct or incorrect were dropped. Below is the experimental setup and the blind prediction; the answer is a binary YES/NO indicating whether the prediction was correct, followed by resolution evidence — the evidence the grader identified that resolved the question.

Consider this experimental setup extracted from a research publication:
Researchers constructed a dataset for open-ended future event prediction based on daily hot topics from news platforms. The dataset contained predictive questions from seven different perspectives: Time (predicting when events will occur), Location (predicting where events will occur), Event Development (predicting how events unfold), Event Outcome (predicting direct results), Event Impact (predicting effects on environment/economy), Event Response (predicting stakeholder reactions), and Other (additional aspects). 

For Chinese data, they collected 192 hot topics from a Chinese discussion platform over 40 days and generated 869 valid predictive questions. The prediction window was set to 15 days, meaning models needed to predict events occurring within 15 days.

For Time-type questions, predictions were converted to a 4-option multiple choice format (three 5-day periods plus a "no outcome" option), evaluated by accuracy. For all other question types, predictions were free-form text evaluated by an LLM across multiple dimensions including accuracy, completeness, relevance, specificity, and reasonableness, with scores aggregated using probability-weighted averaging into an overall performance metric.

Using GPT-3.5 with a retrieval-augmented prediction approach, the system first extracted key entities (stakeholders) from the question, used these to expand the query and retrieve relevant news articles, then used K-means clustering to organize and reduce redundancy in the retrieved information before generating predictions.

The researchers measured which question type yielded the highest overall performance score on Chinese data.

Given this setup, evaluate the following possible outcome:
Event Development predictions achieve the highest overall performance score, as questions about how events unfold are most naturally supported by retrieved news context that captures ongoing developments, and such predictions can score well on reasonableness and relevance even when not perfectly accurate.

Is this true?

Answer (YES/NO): NO